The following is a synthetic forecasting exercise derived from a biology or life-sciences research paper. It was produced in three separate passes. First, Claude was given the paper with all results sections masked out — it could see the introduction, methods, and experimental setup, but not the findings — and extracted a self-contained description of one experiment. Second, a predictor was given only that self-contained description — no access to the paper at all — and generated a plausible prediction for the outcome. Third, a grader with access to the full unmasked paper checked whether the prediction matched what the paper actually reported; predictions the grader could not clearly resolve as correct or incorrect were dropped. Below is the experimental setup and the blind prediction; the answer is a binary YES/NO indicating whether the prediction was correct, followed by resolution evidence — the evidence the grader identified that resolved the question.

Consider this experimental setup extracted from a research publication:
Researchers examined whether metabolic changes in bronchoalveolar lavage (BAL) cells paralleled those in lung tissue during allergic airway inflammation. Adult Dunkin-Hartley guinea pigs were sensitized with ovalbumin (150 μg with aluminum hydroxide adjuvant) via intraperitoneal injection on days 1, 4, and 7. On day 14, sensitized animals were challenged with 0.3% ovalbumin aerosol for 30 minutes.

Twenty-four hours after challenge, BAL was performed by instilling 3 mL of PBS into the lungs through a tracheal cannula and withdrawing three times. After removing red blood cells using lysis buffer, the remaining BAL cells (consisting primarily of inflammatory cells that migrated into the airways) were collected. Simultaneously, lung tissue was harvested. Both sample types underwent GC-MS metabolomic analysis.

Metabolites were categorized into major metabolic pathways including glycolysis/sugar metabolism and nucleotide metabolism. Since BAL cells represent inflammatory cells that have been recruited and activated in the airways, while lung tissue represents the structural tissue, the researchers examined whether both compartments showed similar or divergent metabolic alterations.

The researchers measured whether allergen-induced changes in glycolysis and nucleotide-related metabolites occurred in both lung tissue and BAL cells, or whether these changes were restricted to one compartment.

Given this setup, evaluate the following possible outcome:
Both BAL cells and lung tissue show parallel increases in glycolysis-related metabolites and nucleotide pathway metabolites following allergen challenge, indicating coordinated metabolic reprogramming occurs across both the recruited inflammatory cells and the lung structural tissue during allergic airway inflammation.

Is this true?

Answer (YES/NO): NO